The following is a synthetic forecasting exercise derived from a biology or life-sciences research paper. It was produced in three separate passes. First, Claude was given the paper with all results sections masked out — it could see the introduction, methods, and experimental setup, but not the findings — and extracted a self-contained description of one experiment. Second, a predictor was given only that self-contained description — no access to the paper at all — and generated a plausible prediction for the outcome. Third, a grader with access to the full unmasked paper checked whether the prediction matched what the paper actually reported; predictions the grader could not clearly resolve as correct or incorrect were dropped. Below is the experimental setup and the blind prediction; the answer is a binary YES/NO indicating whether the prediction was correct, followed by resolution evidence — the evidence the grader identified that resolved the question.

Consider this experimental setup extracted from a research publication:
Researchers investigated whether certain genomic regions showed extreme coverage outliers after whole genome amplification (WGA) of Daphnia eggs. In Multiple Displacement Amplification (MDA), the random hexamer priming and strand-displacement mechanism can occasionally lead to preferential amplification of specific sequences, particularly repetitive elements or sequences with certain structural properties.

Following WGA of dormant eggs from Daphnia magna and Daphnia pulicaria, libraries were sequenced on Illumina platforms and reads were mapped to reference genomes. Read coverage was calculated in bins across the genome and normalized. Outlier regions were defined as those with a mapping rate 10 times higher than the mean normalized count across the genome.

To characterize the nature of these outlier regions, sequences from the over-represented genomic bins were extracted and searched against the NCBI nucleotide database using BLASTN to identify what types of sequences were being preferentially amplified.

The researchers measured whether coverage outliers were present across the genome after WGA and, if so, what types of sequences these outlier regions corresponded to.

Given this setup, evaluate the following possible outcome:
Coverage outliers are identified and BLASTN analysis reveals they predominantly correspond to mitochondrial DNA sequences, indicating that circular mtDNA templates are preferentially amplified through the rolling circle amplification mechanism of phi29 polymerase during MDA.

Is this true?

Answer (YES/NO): NO